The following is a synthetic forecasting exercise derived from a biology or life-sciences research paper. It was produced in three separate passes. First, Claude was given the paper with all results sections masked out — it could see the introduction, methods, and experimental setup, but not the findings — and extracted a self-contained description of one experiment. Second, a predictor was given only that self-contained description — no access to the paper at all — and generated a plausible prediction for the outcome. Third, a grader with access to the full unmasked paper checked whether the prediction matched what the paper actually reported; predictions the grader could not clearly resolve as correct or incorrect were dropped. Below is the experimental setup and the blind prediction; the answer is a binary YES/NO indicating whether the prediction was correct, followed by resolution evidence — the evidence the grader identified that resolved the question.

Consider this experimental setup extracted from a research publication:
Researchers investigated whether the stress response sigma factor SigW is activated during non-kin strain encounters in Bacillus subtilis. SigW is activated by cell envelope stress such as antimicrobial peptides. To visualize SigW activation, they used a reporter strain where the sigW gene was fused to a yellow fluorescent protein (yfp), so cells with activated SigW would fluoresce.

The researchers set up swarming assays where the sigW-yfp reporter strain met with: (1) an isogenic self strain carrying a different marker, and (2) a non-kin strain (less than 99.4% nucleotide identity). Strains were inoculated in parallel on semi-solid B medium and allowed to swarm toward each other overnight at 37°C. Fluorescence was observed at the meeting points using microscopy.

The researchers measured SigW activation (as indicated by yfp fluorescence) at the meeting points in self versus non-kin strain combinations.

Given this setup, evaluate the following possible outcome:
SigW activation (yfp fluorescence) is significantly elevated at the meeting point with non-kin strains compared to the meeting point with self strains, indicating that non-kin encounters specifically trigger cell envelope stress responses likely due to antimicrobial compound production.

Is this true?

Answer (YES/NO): YES